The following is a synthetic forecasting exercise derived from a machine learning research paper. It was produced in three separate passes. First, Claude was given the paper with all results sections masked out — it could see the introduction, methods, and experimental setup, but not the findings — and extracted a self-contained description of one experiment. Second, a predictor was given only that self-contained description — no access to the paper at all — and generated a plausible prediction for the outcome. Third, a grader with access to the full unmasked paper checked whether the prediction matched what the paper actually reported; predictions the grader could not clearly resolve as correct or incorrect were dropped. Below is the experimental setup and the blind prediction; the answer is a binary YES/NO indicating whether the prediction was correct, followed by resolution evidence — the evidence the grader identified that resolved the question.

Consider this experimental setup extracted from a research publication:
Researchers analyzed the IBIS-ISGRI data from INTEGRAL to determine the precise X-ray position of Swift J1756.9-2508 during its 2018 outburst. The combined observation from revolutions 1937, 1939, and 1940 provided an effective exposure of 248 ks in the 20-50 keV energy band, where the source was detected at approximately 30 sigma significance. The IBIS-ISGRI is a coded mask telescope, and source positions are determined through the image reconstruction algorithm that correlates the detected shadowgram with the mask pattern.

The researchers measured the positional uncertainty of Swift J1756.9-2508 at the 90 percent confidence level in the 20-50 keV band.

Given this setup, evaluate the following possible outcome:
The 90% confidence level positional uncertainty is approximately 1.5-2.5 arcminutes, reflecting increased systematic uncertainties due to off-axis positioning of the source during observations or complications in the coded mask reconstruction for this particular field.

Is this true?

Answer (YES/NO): NO